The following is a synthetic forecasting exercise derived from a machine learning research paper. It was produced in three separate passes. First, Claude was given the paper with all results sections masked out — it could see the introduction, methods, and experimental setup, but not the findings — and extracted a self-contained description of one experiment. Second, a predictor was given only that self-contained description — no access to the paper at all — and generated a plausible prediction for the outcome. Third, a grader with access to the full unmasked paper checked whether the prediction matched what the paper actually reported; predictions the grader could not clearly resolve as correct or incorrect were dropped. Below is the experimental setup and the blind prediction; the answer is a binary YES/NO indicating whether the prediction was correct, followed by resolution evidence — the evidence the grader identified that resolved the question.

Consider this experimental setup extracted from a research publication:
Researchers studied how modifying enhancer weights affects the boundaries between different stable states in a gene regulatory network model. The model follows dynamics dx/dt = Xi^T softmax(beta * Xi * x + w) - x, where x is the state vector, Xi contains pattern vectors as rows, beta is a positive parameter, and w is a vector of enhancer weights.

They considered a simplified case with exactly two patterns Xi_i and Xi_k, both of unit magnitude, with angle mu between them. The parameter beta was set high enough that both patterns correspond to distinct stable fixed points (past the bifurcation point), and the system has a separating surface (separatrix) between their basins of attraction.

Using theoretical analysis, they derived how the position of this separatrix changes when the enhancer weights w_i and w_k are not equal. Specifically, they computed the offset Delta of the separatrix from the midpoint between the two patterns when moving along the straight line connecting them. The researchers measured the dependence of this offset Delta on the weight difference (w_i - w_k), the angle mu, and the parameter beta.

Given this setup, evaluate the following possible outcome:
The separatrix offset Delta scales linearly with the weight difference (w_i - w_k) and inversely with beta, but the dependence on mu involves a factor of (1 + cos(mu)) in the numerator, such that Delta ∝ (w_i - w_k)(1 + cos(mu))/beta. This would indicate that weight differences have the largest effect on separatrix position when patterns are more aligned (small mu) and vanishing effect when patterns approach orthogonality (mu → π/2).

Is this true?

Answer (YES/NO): NO